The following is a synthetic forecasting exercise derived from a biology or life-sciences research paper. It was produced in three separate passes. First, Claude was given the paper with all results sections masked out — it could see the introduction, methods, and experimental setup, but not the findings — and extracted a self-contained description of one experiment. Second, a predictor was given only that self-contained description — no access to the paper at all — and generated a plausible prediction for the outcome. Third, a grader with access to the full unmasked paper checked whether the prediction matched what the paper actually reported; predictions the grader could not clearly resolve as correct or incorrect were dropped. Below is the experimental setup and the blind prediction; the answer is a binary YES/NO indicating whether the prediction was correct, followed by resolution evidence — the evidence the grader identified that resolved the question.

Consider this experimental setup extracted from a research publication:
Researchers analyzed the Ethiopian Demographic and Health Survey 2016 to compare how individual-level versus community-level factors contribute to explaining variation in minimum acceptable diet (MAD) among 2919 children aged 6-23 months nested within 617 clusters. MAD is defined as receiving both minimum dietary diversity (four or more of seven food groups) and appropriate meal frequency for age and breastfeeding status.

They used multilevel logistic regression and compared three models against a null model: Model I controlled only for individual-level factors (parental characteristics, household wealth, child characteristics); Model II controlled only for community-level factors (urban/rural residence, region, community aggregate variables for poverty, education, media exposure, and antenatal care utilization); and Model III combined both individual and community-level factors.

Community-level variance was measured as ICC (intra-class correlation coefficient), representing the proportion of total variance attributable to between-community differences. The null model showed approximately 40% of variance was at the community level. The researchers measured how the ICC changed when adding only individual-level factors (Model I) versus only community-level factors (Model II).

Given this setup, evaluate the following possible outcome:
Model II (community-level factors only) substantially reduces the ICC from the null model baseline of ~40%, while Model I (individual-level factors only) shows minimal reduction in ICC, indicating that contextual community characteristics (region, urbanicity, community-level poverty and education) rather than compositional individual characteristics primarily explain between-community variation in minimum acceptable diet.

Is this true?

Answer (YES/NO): NO